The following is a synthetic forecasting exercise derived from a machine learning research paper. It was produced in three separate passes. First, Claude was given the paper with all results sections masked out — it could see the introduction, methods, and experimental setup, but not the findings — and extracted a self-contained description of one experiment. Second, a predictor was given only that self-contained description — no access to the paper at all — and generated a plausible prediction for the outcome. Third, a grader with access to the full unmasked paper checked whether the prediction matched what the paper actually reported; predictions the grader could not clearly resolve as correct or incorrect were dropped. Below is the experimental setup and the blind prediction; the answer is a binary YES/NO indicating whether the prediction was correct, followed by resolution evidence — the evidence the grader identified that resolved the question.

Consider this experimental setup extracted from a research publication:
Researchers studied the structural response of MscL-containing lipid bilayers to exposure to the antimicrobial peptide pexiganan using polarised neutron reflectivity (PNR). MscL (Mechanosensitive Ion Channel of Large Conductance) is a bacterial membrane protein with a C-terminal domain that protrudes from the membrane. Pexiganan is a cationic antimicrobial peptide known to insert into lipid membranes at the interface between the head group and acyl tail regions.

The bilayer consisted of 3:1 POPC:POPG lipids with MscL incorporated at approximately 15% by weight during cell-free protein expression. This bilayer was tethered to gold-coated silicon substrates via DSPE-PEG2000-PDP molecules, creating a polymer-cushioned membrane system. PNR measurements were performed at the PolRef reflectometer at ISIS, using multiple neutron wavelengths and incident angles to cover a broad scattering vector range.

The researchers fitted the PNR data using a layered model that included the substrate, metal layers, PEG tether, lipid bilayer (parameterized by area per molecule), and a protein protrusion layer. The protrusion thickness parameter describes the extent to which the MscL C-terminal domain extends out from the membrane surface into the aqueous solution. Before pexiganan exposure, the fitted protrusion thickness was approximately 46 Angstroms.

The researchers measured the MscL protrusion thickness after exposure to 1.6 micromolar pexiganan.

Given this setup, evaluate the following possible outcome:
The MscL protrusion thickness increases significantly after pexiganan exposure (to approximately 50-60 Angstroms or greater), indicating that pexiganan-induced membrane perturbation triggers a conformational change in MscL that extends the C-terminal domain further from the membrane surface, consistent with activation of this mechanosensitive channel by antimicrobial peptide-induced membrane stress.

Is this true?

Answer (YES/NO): NO